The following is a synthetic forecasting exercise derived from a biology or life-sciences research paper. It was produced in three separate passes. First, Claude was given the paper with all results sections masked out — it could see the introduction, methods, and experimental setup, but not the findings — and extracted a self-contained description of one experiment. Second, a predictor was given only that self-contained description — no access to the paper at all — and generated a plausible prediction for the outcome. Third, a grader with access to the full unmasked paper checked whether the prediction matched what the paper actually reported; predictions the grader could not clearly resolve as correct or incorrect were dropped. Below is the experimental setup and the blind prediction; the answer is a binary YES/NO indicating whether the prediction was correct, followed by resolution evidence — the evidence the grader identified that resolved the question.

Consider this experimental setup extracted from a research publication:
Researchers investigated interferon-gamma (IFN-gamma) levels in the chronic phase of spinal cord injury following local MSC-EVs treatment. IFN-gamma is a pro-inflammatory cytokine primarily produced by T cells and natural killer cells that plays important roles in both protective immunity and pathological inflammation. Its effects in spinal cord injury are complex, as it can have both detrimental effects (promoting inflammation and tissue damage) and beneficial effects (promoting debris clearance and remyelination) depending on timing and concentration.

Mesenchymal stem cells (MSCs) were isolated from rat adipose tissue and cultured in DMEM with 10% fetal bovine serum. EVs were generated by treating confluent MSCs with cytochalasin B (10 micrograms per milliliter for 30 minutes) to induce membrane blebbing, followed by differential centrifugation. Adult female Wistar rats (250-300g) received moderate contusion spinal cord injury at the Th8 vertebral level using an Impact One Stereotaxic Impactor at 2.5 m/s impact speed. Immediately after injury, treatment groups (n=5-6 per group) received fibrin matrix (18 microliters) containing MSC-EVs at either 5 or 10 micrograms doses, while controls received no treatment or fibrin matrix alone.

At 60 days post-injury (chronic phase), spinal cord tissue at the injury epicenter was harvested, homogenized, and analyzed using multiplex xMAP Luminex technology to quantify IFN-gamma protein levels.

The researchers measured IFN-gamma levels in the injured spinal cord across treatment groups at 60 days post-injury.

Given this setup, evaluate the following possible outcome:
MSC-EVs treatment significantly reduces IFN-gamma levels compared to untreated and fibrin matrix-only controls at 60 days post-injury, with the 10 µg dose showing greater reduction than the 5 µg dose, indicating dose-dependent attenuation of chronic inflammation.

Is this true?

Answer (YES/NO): NO